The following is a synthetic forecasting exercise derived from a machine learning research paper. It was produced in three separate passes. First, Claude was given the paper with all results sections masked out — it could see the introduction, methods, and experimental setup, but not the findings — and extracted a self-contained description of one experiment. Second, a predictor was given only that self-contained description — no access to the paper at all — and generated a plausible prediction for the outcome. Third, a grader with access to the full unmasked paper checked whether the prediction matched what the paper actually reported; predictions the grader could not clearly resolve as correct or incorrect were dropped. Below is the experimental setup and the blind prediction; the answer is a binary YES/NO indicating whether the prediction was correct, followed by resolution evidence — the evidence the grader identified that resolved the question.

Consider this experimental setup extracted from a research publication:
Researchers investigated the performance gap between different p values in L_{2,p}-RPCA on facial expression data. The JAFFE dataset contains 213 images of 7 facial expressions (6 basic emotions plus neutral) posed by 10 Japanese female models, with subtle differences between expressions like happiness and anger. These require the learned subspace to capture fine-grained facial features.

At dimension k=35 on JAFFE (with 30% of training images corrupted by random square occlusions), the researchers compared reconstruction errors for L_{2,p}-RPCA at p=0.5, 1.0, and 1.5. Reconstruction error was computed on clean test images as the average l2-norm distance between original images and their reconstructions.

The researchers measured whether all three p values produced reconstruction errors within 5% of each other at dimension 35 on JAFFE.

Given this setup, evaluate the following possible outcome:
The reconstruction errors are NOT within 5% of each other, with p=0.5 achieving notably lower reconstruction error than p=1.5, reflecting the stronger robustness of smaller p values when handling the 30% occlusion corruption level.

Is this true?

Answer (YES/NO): NO